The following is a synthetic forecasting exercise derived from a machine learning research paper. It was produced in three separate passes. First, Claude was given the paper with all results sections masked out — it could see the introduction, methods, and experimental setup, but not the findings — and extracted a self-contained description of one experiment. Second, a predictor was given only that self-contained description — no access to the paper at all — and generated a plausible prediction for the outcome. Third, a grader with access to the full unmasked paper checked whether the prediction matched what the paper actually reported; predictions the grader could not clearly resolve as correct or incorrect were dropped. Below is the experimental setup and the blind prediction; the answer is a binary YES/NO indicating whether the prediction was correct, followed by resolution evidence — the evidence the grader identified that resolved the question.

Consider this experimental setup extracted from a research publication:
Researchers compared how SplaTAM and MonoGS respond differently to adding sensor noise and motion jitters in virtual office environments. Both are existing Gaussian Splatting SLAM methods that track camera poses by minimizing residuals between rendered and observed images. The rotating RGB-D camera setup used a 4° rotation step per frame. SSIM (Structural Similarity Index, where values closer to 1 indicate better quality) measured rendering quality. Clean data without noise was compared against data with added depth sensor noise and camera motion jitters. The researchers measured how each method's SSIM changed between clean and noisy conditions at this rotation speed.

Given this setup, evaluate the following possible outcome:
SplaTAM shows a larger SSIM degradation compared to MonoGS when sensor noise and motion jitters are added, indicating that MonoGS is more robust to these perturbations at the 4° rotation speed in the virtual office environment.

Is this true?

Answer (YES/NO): NO